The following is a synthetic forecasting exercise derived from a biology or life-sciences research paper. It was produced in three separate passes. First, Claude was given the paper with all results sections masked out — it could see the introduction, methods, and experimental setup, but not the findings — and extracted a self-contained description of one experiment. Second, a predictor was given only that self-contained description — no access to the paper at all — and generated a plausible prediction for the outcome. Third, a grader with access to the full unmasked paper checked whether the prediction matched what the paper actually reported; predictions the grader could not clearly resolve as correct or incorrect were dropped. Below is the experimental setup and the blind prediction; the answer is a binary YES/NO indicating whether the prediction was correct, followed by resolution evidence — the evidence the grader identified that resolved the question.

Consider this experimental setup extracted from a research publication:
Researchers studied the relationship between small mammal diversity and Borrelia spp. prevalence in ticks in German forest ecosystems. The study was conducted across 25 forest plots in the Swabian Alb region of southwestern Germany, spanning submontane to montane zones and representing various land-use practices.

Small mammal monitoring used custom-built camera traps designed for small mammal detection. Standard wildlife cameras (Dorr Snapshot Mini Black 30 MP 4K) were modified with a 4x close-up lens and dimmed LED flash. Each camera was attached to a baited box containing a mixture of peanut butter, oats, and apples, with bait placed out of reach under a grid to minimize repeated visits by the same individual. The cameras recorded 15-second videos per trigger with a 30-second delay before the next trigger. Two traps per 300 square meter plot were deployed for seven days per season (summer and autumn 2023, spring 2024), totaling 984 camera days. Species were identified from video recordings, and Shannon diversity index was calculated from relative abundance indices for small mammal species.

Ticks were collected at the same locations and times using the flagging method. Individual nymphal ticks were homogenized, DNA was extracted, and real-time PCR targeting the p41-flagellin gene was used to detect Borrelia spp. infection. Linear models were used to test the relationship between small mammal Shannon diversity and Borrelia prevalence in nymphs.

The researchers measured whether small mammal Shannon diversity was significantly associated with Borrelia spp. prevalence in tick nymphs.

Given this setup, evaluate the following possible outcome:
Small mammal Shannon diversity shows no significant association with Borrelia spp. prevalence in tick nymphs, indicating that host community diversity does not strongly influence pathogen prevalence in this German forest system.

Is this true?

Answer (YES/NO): YES